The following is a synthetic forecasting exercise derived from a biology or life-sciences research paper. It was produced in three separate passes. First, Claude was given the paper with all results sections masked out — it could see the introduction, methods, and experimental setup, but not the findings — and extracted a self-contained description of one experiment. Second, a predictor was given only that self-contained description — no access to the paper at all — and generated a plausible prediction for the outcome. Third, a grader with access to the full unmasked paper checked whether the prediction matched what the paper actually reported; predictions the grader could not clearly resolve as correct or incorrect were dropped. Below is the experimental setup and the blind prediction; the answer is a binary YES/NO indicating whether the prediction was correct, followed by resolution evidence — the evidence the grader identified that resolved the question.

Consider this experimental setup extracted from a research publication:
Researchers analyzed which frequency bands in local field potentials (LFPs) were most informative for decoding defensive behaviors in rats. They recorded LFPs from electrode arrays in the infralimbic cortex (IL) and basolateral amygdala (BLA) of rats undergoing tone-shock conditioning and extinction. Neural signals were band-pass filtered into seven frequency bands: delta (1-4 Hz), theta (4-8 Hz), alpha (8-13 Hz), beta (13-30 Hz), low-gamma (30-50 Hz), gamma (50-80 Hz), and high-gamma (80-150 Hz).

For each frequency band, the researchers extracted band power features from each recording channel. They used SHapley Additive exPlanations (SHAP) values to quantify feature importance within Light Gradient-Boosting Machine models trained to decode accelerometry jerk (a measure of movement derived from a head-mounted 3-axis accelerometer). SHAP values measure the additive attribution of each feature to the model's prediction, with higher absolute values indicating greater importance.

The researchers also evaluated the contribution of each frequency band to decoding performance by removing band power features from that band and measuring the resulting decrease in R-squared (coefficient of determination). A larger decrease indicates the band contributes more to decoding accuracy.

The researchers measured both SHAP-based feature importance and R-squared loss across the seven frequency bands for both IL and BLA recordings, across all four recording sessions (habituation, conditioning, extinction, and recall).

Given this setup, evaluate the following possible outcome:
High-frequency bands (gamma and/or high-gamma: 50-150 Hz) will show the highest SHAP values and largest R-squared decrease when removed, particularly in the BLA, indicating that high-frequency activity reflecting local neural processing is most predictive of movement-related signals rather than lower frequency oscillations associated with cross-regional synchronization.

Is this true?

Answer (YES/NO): NO